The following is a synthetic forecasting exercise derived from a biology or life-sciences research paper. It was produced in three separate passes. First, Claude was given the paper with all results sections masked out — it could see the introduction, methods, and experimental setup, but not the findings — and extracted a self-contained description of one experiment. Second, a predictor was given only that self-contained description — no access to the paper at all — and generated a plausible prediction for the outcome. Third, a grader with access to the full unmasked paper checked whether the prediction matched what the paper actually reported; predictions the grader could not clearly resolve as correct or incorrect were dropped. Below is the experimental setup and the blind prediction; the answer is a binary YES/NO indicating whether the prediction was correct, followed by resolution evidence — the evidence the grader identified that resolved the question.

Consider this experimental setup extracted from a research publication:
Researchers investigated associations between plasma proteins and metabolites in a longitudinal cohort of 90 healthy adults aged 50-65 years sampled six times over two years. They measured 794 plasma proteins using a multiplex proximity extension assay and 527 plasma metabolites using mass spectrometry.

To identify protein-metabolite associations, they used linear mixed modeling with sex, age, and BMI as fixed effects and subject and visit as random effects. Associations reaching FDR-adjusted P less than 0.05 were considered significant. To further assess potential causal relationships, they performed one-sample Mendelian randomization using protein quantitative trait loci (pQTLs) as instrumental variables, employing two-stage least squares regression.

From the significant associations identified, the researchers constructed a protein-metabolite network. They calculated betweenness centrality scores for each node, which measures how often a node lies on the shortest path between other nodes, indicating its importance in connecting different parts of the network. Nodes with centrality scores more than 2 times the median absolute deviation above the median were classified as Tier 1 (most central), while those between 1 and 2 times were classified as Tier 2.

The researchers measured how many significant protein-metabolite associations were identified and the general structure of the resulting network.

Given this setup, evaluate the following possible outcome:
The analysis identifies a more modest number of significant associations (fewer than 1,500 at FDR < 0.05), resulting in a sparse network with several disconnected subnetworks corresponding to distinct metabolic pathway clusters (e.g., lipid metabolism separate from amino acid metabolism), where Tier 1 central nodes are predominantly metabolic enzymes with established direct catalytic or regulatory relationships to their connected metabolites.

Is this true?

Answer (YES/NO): NO